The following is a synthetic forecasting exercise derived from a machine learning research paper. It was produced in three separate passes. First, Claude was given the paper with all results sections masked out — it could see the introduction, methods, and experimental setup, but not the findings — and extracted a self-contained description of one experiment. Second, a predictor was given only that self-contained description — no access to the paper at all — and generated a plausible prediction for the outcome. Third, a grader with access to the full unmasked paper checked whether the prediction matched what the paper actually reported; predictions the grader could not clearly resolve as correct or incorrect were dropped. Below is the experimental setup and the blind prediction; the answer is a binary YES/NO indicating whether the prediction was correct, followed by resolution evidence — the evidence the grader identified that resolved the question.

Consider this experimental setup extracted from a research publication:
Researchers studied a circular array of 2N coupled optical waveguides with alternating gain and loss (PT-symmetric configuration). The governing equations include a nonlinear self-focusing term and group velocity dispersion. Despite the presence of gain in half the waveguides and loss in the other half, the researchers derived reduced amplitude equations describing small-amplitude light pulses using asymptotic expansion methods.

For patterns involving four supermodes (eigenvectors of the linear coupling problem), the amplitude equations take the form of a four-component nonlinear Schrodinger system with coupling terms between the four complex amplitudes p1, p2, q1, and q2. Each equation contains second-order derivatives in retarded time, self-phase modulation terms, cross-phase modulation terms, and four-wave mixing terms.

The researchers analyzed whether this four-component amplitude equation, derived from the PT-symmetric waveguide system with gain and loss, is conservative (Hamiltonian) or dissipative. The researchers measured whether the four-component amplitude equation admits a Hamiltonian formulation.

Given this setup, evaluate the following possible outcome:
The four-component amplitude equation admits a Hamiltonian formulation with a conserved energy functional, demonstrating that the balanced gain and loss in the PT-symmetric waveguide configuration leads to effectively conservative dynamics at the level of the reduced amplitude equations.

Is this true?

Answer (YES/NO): YES